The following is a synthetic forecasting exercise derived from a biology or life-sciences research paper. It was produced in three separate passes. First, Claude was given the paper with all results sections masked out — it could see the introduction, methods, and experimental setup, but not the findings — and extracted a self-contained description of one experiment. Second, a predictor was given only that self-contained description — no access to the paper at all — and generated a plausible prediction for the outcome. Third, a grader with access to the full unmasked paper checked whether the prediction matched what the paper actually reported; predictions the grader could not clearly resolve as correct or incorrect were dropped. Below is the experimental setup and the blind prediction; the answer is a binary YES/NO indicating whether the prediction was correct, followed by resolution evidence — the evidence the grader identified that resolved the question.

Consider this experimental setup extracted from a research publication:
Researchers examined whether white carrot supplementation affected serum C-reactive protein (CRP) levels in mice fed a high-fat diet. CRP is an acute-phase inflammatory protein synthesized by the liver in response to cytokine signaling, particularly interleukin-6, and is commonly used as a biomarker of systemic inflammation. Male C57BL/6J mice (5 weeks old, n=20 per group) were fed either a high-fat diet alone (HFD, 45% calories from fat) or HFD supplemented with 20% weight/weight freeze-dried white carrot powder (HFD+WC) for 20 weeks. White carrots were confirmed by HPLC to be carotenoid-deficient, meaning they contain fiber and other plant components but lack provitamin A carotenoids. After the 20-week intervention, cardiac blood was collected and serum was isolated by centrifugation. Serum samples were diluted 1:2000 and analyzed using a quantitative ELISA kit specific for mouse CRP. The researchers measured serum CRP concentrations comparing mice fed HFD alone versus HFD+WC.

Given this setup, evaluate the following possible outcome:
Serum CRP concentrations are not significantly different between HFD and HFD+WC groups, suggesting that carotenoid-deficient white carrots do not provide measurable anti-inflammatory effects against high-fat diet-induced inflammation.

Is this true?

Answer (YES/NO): YES